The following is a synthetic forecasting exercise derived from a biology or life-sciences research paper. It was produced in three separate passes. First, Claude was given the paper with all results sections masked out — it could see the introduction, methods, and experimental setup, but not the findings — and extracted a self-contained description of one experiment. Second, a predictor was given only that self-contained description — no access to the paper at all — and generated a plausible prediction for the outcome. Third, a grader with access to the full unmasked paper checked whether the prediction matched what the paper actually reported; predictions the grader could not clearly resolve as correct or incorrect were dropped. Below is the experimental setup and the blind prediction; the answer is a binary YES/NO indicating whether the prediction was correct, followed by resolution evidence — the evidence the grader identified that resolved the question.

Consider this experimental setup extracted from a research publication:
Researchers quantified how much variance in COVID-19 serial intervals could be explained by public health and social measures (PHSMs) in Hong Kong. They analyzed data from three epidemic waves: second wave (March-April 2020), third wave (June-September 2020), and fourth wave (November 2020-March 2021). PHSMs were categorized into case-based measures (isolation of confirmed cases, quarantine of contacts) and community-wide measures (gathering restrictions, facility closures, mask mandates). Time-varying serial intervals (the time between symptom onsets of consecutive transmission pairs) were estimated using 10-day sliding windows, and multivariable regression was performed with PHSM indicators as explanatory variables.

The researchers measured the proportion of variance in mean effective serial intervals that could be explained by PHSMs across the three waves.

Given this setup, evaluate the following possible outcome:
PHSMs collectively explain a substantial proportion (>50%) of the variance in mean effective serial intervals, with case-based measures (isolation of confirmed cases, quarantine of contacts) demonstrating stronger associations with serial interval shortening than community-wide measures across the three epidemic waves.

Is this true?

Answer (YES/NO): NO